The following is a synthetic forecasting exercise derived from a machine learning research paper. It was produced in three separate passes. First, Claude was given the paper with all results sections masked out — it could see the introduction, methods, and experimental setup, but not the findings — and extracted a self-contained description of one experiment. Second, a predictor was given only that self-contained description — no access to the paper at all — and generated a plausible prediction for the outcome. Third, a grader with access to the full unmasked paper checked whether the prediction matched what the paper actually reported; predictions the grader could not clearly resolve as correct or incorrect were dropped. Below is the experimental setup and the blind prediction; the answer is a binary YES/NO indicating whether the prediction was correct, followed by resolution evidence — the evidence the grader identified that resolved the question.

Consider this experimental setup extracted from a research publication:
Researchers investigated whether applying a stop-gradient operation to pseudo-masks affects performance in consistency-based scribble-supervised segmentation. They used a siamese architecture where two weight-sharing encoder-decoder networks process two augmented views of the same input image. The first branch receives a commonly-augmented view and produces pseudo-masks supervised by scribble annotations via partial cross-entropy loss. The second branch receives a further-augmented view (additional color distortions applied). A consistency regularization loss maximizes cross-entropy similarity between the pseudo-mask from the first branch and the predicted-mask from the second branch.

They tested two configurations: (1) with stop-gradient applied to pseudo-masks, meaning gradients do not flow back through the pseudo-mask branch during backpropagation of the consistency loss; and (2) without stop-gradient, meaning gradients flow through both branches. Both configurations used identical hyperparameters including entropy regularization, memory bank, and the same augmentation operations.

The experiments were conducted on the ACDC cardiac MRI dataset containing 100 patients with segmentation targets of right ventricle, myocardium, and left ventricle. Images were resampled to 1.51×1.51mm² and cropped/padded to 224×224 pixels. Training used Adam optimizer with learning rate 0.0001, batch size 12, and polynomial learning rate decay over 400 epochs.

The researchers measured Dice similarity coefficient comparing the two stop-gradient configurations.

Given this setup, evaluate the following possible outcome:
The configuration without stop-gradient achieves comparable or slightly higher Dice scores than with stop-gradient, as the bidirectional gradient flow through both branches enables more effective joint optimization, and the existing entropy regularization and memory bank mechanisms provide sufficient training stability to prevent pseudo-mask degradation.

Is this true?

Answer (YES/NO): YES